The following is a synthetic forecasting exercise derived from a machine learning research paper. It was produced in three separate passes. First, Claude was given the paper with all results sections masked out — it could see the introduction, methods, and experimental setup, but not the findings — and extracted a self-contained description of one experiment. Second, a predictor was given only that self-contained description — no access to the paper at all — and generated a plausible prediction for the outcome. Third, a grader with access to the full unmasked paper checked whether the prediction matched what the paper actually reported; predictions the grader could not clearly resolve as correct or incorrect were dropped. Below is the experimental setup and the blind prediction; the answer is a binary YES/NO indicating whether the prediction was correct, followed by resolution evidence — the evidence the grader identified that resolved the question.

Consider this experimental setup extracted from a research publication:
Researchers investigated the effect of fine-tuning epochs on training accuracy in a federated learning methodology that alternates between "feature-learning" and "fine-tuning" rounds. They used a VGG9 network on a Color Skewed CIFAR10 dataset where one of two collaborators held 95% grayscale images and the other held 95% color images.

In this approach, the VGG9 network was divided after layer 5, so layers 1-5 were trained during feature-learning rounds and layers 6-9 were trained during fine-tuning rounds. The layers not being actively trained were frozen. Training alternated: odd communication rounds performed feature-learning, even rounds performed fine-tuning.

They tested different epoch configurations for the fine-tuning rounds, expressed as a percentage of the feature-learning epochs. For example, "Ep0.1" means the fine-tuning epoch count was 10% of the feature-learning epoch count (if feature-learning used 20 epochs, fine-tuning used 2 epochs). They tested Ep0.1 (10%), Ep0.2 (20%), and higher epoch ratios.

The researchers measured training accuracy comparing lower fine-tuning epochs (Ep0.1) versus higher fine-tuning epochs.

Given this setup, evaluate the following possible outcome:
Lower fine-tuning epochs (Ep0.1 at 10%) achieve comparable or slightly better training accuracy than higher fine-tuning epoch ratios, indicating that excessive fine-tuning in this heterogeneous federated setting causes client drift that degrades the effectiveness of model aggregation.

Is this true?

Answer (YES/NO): YES